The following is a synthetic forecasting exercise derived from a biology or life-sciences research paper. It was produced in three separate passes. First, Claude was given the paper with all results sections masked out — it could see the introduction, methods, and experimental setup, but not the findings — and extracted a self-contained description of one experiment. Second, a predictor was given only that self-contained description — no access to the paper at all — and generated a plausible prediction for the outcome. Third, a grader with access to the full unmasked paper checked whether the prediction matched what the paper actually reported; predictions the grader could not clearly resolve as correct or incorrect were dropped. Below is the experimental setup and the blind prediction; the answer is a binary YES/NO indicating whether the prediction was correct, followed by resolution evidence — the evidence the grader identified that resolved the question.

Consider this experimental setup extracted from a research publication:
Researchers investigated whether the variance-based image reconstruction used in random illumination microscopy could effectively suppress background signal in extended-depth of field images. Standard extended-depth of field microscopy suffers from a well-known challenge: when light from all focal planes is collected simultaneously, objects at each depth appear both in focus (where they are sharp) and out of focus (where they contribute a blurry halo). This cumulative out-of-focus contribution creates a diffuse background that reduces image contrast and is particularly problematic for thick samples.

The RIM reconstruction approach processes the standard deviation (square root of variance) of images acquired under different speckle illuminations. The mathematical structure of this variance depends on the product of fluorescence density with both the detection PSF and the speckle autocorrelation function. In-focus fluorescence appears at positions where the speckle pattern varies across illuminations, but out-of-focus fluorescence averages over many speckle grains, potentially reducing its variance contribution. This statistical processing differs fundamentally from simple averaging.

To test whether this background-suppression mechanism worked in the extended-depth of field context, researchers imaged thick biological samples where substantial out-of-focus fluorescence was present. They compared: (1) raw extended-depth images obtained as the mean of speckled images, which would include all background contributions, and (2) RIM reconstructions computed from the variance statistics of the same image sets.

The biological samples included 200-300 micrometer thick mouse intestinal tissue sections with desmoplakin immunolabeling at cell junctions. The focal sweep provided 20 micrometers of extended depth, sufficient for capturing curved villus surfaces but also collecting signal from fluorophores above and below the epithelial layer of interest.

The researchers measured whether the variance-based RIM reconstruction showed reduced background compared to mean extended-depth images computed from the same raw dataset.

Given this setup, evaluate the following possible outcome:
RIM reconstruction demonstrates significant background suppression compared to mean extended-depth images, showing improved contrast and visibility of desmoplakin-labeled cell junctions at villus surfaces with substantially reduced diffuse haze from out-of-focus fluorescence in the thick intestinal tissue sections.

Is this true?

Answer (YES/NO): YES